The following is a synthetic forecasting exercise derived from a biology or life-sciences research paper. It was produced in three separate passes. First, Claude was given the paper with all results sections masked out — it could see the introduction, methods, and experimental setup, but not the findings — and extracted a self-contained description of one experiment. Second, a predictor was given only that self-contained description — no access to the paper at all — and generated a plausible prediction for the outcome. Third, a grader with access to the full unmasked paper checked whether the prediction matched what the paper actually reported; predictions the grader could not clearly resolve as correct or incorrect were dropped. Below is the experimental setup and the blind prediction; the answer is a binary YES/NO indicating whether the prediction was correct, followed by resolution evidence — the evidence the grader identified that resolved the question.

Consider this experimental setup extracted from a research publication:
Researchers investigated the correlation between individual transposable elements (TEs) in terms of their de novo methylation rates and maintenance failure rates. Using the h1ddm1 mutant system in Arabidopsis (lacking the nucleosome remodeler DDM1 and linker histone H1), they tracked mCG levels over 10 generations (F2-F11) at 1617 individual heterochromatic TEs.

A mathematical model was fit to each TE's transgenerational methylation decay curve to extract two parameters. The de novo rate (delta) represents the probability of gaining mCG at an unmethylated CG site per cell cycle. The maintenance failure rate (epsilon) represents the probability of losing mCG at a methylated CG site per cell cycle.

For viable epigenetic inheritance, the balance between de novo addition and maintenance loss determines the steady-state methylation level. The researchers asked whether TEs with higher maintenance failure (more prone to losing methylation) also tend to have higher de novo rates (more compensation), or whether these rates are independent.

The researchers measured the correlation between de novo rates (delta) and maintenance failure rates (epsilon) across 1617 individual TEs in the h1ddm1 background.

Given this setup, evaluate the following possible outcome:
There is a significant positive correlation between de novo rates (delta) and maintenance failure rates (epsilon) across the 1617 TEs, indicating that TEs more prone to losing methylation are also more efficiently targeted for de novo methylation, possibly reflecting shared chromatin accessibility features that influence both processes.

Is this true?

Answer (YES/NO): YES